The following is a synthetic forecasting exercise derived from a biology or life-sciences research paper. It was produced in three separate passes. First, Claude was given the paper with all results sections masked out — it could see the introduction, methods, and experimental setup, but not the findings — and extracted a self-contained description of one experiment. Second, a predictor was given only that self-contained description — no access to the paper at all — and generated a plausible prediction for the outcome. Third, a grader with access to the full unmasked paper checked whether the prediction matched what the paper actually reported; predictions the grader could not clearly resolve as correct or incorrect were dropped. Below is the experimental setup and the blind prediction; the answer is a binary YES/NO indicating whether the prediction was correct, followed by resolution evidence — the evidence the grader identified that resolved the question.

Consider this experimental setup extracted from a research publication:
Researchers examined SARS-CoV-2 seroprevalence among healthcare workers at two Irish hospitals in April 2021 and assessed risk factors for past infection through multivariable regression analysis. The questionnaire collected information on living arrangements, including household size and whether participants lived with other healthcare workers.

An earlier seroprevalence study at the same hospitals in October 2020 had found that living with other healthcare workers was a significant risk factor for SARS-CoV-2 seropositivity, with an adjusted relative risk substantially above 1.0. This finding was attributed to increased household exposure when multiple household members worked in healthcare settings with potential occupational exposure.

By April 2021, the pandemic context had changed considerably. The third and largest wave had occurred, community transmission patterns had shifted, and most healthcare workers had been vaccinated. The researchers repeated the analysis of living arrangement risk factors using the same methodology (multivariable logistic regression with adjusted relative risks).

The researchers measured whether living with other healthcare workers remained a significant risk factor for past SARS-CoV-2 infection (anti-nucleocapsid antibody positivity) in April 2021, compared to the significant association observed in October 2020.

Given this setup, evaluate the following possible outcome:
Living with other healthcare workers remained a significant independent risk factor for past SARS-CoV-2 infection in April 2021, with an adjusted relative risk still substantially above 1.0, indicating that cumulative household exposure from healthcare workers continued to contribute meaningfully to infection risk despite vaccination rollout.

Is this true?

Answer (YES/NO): NO